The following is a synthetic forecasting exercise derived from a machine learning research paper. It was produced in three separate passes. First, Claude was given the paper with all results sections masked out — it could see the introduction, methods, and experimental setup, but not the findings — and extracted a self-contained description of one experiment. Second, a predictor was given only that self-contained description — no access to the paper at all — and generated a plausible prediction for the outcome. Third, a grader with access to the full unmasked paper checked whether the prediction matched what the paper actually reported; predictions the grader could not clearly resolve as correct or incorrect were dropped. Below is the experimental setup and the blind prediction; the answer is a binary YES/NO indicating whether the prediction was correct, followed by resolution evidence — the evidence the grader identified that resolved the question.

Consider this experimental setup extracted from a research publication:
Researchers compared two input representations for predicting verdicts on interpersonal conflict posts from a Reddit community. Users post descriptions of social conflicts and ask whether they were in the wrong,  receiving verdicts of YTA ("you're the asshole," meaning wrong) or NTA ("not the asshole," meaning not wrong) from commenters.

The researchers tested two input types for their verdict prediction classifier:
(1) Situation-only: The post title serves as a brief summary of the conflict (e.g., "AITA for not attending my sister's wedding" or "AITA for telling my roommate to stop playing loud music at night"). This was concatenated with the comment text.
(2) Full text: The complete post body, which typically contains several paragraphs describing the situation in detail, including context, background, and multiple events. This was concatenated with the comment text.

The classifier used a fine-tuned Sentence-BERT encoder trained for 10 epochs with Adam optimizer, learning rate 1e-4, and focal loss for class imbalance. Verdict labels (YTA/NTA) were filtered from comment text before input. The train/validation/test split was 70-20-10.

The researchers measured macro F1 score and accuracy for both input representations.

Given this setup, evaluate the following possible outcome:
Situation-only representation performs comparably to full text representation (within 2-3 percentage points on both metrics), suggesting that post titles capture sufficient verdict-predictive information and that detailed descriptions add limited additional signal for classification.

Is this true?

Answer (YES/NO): YES